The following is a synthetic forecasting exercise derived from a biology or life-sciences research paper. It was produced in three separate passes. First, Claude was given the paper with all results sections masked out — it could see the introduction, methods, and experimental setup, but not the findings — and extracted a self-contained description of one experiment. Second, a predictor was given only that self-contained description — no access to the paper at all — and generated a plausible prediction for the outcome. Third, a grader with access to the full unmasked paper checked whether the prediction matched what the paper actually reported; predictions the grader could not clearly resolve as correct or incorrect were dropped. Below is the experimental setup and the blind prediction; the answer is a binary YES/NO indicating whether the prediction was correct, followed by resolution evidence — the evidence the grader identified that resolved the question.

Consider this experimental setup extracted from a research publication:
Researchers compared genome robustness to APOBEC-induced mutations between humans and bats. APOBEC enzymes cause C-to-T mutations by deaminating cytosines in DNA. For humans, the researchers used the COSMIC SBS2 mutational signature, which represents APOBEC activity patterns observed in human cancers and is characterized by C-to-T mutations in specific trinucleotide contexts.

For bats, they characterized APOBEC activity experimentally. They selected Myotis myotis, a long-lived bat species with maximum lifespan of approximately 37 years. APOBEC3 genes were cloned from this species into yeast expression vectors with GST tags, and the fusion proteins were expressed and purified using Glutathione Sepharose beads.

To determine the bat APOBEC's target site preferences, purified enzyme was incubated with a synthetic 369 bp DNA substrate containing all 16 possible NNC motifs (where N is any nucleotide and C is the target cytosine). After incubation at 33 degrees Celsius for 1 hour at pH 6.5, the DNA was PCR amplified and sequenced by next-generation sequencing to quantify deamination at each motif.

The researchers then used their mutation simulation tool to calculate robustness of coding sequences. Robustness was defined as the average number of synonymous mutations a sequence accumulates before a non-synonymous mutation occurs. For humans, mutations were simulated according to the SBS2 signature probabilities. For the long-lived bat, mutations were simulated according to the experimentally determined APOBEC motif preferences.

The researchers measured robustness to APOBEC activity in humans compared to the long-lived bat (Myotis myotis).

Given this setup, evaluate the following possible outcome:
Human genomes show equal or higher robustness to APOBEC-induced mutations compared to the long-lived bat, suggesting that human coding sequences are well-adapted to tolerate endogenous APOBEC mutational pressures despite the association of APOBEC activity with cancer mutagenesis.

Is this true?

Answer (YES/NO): NO